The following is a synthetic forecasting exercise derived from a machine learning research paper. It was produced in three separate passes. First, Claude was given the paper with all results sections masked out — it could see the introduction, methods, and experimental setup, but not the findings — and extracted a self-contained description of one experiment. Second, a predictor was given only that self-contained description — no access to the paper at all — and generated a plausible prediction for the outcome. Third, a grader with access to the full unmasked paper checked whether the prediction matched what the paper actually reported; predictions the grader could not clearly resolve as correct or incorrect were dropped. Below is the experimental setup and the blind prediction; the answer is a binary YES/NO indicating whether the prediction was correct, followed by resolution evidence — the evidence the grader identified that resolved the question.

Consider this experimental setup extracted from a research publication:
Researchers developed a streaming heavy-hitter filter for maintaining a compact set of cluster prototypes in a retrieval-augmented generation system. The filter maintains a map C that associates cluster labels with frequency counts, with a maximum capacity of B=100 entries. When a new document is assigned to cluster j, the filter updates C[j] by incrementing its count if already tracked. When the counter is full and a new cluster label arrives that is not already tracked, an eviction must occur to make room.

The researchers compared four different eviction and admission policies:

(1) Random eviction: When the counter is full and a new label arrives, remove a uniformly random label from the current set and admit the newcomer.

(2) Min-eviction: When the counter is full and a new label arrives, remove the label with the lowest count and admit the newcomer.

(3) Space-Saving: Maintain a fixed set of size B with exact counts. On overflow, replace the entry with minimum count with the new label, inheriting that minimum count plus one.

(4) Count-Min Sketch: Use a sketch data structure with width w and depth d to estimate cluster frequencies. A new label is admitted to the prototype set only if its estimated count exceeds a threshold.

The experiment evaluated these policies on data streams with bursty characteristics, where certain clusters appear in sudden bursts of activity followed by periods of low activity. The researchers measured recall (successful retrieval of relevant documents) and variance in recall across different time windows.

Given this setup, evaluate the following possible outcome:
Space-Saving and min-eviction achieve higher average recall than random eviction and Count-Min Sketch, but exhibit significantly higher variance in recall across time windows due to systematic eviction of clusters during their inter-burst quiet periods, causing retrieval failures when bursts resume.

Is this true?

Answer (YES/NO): NO